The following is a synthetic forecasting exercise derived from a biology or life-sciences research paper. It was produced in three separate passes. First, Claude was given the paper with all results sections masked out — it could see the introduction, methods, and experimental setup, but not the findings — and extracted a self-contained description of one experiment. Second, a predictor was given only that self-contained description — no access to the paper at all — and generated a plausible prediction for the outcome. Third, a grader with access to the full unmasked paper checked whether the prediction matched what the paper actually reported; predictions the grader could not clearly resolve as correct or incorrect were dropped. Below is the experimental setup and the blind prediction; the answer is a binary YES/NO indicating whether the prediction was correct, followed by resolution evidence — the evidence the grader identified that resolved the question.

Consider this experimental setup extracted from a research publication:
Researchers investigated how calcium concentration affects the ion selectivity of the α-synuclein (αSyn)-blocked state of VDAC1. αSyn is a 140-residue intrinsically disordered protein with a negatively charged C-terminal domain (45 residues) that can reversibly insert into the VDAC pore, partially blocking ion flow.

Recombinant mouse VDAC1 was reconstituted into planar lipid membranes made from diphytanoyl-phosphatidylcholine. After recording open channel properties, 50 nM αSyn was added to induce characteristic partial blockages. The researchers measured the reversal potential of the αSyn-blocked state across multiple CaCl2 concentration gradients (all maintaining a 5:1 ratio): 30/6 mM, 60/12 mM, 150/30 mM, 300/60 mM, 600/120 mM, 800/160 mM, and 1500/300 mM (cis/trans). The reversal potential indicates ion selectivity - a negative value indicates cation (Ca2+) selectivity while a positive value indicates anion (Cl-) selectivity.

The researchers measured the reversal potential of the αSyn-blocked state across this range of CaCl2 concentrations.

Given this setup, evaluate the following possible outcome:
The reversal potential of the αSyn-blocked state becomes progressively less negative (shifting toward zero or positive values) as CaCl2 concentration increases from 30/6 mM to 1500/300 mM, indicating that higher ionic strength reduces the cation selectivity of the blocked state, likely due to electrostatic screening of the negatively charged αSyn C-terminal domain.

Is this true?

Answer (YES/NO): YES